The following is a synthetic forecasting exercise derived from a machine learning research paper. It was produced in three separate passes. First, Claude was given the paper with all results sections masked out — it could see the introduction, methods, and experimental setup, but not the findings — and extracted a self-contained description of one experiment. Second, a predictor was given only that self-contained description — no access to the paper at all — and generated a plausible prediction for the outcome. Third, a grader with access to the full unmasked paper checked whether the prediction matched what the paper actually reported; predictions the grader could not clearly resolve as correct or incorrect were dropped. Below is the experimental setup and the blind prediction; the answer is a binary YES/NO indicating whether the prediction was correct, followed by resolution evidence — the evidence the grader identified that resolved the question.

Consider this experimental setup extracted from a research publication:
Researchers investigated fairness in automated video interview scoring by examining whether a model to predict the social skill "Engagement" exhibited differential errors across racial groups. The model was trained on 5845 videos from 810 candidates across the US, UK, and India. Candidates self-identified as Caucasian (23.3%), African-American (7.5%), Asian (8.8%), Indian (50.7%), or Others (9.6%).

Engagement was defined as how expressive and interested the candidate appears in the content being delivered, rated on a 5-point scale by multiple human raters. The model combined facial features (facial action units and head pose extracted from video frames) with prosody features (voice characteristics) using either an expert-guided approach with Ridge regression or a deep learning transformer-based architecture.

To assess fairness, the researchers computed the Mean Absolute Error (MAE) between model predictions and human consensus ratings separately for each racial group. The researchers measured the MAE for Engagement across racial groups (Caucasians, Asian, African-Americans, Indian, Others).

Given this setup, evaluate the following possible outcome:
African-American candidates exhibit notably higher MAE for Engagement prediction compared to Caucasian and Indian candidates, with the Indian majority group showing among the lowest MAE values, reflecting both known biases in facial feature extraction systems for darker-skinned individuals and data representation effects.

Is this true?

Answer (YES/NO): NO